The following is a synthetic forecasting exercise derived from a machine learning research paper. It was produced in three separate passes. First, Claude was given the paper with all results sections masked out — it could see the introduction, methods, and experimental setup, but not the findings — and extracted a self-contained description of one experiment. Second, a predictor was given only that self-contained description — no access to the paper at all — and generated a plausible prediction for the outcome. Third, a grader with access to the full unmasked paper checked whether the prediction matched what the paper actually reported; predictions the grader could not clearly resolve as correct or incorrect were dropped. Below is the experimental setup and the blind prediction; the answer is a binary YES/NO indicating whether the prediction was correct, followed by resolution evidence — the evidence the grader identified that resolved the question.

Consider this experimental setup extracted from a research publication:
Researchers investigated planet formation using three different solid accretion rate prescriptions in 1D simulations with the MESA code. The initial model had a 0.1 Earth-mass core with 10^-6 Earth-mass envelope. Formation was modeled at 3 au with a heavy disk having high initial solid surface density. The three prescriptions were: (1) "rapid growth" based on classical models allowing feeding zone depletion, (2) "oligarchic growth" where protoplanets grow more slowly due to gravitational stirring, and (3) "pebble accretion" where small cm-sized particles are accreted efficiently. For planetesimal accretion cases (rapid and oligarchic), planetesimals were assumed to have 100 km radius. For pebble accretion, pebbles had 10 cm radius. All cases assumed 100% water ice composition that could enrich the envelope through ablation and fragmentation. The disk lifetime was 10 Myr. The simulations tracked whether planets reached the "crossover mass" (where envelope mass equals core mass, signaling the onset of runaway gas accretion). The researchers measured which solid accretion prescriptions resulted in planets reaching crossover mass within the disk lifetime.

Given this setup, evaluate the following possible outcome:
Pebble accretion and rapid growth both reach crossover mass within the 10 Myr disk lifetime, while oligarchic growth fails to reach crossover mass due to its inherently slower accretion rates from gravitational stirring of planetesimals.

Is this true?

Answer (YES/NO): YES